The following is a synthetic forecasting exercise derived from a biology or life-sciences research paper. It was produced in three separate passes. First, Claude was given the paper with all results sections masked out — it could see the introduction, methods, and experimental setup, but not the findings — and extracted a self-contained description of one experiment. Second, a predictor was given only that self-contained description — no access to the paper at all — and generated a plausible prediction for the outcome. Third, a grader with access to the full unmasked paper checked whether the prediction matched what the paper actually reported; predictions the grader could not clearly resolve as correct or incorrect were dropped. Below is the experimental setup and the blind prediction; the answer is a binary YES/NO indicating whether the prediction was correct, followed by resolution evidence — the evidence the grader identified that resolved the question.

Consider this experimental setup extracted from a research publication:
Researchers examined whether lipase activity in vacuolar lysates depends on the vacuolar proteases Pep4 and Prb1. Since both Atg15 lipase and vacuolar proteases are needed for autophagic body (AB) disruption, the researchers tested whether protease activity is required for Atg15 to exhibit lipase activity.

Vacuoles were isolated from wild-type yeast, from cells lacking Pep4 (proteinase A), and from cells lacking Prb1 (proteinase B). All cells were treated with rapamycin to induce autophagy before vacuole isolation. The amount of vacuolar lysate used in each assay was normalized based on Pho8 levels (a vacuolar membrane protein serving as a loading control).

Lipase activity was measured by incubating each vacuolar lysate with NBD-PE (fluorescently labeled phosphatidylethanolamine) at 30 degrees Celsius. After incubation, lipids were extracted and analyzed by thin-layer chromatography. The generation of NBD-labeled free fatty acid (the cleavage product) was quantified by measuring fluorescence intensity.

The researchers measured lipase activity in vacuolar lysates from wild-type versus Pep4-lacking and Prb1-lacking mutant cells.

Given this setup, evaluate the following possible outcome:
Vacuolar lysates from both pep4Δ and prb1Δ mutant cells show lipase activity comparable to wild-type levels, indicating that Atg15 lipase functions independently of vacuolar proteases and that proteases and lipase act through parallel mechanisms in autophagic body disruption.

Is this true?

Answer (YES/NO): NO